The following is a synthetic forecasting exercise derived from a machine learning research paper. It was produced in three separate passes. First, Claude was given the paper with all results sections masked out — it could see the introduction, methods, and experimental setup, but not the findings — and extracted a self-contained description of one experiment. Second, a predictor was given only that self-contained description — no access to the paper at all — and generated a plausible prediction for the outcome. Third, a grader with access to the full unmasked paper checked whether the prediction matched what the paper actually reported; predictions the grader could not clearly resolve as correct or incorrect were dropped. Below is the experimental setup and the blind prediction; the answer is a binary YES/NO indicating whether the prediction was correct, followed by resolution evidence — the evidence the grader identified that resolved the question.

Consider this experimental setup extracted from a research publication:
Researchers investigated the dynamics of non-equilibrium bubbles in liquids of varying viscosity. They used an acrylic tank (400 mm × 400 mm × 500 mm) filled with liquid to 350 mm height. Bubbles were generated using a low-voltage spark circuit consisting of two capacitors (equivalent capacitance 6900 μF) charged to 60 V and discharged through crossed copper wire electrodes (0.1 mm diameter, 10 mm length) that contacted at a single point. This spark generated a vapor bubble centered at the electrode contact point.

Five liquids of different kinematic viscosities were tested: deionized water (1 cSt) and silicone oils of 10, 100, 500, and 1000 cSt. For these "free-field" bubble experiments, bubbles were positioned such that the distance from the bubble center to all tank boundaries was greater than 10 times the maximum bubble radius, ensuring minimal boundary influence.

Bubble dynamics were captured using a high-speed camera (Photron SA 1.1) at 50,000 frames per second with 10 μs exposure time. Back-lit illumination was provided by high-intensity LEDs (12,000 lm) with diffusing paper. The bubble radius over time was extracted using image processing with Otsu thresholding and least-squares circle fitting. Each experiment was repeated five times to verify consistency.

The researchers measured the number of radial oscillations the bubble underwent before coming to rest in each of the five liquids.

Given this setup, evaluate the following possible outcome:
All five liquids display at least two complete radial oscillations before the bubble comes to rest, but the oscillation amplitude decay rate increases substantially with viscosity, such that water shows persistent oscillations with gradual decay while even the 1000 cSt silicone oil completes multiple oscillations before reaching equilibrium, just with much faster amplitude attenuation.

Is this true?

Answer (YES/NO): NO